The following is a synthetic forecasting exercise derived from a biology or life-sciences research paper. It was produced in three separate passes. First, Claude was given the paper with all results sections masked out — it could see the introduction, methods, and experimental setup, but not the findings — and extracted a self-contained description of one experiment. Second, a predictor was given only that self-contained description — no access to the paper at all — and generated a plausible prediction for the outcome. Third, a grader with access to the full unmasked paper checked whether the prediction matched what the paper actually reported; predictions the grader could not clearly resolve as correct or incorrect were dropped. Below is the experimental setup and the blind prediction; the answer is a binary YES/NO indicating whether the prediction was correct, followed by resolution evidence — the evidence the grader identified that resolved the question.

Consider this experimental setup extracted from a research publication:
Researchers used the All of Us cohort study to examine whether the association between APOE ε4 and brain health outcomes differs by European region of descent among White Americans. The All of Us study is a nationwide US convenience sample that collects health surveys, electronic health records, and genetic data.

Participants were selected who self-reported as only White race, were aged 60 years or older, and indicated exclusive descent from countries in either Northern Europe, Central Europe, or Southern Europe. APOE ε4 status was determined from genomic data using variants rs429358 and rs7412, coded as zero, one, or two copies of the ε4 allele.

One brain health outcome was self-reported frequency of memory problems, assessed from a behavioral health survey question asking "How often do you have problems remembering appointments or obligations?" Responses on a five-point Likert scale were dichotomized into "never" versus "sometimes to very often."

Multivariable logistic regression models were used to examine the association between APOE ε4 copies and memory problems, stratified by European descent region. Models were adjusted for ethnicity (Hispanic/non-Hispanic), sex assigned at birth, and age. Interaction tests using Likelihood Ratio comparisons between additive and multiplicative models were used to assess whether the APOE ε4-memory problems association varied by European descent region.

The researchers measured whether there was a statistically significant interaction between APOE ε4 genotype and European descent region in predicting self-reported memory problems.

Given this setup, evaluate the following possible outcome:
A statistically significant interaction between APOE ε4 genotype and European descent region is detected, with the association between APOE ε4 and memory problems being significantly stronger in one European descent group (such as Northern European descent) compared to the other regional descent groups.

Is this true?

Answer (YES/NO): YES